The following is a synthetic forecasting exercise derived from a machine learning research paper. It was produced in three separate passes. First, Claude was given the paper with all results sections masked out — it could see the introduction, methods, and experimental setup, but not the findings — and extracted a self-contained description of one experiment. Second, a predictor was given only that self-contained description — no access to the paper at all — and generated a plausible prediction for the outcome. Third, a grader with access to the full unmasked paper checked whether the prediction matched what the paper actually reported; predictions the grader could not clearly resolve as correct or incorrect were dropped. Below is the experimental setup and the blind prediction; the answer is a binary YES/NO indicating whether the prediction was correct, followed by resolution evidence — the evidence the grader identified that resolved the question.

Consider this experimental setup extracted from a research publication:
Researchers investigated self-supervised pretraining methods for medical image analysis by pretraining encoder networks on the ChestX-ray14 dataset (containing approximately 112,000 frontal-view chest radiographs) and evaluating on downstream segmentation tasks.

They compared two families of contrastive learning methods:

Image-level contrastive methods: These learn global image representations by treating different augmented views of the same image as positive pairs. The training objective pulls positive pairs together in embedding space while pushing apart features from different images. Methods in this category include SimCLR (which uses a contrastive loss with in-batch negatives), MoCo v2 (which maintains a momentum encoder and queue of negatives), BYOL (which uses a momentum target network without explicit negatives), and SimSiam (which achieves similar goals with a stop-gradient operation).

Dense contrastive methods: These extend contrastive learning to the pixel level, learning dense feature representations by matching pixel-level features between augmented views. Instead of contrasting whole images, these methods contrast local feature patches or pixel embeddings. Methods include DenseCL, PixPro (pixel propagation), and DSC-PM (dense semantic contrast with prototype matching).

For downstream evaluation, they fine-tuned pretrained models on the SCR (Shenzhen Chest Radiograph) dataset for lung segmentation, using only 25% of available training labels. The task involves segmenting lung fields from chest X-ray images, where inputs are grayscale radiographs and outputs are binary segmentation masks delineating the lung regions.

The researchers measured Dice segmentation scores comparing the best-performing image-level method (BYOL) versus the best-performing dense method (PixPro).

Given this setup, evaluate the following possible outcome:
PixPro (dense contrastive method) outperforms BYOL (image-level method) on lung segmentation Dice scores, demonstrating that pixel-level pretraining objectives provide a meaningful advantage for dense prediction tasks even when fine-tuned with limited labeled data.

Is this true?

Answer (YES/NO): YES